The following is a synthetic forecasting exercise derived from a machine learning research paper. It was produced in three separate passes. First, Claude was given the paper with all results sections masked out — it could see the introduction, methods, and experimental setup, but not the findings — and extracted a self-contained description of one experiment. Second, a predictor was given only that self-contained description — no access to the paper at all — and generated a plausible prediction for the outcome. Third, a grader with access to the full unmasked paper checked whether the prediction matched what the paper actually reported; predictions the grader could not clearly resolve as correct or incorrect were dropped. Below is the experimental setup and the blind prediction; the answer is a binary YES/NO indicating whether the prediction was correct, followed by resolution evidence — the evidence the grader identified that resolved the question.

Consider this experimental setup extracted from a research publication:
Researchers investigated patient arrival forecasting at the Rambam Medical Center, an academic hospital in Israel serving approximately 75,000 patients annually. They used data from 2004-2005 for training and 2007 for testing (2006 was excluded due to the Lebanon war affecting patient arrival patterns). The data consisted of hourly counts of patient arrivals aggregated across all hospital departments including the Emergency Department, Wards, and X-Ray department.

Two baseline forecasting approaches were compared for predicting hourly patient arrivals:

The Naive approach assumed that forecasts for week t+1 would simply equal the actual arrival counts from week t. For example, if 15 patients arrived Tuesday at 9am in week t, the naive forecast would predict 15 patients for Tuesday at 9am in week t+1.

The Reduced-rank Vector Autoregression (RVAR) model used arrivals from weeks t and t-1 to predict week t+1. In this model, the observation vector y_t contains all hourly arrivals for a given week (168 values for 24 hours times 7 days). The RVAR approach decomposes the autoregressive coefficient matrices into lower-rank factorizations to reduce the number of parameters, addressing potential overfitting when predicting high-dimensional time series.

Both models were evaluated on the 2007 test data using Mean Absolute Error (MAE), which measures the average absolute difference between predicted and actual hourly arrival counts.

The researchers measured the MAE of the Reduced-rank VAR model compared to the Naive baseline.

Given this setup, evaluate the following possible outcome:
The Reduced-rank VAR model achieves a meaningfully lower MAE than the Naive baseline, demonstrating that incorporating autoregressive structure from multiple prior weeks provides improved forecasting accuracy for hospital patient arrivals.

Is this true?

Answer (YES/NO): NO